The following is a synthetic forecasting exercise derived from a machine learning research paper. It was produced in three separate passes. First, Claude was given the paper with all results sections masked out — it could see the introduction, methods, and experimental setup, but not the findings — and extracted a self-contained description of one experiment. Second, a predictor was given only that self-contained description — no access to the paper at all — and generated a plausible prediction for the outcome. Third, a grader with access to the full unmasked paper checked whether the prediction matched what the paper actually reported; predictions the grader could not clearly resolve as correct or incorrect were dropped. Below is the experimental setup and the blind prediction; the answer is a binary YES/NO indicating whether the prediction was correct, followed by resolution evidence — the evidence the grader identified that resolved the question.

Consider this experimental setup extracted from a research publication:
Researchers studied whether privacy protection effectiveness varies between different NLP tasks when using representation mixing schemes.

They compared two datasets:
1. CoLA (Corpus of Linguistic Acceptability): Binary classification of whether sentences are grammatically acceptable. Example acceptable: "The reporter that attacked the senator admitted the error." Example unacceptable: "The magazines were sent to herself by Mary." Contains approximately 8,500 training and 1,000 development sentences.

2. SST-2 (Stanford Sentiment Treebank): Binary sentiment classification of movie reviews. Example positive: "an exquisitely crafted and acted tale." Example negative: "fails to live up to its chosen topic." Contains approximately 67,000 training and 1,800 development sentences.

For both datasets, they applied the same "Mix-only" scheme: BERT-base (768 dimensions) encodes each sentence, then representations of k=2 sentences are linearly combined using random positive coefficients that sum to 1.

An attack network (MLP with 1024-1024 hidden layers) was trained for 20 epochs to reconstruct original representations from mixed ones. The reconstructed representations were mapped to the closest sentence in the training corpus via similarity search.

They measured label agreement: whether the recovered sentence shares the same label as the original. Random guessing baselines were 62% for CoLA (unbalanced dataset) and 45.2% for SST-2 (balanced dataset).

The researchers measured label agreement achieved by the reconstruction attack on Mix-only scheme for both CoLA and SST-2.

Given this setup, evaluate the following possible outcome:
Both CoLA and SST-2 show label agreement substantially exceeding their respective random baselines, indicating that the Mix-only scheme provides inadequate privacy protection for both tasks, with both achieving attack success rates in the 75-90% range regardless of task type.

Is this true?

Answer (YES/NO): NO